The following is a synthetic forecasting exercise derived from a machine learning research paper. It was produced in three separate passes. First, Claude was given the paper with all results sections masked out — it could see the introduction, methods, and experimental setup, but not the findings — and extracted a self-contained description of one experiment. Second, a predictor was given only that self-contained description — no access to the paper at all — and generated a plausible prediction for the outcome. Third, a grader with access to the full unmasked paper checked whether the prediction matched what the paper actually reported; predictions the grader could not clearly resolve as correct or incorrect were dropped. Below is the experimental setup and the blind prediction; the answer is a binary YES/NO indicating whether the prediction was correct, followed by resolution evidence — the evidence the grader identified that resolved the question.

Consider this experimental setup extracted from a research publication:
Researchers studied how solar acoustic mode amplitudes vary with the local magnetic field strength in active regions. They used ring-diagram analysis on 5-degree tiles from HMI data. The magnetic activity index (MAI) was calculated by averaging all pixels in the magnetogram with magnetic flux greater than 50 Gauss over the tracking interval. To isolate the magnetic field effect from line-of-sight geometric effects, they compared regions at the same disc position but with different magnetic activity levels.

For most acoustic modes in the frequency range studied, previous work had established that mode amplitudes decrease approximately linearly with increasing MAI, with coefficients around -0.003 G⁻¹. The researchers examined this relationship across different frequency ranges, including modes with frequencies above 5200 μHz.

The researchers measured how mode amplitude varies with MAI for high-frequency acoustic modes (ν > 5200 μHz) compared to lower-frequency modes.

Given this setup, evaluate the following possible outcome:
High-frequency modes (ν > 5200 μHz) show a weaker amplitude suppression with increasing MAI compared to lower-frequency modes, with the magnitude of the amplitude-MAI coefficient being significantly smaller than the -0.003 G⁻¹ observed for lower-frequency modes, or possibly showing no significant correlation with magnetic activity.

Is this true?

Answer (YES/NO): NO